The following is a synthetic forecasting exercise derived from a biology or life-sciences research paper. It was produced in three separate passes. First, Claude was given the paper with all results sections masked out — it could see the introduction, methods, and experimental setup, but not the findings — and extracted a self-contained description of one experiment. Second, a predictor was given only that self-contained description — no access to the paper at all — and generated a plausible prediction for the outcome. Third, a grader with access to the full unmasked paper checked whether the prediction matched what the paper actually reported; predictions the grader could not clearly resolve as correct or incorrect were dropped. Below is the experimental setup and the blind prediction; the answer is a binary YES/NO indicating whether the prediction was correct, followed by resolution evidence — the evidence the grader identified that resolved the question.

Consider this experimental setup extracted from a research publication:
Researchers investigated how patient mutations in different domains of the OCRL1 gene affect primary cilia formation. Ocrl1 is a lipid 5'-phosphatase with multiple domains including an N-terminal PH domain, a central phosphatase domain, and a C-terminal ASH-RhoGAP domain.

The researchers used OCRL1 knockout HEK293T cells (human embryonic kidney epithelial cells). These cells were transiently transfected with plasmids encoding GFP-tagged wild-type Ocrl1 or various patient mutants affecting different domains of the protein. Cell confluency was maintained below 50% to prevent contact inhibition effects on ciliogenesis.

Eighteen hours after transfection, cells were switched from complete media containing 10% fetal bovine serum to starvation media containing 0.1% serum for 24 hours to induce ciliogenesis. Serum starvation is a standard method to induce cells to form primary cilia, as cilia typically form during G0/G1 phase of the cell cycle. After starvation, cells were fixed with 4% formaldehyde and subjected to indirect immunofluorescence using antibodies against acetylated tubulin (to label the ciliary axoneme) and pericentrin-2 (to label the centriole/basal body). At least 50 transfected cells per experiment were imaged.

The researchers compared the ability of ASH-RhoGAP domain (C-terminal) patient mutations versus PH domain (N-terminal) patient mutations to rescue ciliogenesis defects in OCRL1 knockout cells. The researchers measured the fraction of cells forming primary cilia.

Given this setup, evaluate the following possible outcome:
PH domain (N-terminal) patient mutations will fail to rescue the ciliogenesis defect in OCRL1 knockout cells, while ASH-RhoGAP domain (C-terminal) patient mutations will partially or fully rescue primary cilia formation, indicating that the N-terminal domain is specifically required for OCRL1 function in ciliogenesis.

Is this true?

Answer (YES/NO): NO